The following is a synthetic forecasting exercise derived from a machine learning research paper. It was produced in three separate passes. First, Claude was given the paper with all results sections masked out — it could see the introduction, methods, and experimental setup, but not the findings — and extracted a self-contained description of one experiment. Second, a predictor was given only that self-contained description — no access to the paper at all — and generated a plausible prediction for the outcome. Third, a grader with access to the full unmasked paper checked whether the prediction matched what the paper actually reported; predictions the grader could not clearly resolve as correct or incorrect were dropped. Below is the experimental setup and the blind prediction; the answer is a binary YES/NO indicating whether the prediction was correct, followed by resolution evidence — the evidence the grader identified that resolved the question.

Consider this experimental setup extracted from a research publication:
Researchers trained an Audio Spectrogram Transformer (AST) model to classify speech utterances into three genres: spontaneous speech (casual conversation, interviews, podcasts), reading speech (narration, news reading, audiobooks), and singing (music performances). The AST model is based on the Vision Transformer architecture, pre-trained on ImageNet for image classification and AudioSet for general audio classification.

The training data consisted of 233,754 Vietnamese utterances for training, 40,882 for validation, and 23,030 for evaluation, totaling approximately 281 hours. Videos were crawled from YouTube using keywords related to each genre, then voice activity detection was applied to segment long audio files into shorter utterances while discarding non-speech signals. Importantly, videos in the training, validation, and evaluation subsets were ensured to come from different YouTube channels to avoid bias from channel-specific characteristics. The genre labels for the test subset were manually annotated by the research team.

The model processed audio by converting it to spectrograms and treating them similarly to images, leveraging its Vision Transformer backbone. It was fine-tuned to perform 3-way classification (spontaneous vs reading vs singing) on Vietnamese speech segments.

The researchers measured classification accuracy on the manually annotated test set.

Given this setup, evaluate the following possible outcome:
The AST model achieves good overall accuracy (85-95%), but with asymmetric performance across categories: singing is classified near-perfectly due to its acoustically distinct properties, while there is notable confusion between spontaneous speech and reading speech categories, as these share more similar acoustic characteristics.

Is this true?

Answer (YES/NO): NO